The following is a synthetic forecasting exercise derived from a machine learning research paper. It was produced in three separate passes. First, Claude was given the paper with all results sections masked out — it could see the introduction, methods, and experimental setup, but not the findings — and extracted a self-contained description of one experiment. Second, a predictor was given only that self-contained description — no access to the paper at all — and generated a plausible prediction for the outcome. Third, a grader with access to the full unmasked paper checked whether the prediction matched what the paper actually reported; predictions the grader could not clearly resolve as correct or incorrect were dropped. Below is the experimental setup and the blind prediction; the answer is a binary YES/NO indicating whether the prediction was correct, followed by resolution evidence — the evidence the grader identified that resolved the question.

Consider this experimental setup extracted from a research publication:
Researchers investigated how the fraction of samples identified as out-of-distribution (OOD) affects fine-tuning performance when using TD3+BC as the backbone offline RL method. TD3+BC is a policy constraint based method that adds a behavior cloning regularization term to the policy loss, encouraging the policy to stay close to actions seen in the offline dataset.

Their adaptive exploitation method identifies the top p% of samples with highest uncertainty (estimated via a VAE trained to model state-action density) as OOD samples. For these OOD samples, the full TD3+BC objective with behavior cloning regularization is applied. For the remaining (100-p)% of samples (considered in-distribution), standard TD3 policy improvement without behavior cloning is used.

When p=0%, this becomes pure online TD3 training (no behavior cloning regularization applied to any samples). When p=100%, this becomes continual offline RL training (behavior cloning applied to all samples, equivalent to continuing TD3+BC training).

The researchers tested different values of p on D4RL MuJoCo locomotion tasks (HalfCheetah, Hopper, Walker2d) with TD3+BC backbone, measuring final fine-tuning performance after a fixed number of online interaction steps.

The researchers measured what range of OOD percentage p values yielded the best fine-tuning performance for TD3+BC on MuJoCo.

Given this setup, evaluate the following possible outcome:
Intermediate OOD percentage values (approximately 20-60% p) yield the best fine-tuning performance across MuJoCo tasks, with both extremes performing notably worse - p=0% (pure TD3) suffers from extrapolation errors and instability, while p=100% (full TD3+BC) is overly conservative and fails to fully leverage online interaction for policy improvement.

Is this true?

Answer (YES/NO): NO